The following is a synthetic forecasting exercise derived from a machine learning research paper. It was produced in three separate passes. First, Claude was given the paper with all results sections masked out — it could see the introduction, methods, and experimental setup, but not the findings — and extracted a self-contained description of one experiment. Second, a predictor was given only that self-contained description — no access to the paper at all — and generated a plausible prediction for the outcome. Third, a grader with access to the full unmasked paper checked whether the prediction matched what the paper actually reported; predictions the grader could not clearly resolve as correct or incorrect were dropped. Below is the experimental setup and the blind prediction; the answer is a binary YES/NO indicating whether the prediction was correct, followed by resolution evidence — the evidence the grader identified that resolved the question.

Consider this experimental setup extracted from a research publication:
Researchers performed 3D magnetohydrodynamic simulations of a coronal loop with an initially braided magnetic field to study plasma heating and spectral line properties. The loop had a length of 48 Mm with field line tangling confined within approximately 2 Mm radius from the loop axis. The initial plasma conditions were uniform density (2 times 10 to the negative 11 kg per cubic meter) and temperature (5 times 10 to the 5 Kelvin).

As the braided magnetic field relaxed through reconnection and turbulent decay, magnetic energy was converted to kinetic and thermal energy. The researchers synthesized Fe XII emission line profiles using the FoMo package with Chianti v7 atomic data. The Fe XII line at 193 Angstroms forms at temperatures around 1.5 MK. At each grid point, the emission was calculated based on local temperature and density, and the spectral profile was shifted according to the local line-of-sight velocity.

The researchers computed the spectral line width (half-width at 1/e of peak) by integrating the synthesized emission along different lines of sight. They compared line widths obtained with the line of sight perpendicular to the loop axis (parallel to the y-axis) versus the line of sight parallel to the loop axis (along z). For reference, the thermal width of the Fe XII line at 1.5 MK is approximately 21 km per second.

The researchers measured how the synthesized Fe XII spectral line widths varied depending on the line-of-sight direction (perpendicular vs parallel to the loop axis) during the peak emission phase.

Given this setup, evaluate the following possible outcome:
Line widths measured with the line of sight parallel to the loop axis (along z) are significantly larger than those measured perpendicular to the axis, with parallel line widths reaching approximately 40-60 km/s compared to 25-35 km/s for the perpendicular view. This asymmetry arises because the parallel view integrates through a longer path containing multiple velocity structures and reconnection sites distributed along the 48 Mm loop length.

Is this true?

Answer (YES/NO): NO